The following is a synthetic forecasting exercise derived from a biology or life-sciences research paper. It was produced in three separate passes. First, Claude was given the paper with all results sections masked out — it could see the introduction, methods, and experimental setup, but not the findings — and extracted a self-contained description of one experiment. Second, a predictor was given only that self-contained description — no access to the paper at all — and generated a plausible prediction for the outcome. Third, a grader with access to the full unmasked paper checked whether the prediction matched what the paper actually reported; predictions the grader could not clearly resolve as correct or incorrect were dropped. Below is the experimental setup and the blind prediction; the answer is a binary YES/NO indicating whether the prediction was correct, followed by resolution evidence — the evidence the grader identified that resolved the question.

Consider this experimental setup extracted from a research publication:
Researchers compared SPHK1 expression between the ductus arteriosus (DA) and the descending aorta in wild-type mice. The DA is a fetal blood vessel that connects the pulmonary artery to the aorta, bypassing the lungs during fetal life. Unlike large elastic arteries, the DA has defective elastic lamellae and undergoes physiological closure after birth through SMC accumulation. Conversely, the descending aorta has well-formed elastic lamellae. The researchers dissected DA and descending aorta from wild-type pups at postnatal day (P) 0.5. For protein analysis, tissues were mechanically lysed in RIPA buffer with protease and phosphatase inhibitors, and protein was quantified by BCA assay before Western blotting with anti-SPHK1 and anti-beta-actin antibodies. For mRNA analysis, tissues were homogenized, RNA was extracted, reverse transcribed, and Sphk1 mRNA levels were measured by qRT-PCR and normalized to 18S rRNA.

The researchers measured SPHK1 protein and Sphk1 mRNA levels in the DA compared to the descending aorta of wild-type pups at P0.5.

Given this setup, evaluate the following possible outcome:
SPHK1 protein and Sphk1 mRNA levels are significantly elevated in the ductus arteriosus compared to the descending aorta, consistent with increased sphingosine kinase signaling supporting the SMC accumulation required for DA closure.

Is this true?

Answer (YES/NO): YES